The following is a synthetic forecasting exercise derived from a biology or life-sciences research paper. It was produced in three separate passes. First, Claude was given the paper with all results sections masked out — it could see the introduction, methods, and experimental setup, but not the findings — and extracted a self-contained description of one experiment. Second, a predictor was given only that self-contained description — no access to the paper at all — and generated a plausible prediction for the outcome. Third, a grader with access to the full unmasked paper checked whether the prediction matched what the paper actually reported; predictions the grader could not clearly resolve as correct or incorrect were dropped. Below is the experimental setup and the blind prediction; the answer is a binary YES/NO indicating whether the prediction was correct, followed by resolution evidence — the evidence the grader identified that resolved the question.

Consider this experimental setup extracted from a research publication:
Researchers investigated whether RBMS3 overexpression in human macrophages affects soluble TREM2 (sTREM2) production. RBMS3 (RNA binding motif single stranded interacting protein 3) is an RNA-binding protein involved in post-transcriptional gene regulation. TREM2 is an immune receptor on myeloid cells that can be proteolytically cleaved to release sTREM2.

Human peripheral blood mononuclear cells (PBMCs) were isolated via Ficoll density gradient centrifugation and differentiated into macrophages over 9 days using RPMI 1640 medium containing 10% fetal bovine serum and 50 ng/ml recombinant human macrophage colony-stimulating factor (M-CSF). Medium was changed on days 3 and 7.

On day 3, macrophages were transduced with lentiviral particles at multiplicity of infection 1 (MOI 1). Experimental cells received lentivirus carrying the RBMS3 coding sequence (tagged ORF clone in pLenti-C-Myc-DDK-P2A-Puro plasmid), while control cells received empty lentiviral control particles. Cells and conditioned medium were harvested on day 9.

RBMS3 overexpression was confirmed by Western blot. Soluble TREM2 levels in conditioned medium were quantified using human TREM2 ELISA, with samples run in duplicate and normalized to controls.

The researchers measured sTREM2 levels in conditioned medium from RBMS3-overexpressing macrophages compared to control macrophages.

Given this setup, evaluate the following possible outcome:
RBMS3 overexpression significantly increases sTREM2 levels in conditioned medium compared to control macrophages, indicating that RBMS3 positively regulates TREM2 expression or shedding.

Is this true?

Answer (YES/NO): NO